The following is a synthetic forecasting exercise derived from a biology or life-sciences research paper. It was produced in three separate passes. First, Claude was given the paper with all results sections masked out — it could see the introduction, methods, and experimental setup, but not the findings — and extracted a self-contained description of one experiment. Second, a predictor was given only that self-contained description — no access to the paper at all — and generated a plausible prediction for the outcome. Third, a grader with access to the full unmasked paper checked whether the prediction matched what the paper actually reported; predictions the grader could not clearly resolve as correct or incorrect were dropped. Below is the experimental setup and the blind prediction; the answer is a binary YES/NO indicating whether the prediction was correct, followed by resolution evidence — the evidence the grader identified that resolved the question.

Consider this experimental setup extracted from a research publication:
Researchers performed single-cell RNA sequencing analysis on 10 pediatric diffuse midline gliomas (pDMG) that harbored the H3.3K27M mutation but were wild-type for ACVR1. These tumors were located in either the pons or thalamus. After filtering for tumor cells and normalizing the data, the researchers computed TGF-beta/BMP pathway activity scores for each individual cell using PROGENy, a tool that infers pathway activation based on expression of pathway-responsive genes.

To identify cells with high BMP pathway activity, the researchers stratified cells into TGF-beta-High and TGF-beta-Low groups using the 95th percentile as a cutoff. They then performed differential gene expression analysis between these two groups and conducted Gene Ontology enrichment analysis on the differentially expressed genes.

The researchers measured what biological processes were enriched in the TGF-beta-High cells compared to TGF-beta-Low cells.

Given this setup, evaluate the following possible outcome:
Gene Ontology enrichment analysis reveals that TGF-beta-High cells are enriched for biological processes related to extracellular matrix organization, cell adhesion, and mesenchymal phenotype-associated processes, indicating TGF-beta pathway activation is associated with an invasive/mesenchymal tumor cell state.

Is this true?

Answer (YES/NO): NO